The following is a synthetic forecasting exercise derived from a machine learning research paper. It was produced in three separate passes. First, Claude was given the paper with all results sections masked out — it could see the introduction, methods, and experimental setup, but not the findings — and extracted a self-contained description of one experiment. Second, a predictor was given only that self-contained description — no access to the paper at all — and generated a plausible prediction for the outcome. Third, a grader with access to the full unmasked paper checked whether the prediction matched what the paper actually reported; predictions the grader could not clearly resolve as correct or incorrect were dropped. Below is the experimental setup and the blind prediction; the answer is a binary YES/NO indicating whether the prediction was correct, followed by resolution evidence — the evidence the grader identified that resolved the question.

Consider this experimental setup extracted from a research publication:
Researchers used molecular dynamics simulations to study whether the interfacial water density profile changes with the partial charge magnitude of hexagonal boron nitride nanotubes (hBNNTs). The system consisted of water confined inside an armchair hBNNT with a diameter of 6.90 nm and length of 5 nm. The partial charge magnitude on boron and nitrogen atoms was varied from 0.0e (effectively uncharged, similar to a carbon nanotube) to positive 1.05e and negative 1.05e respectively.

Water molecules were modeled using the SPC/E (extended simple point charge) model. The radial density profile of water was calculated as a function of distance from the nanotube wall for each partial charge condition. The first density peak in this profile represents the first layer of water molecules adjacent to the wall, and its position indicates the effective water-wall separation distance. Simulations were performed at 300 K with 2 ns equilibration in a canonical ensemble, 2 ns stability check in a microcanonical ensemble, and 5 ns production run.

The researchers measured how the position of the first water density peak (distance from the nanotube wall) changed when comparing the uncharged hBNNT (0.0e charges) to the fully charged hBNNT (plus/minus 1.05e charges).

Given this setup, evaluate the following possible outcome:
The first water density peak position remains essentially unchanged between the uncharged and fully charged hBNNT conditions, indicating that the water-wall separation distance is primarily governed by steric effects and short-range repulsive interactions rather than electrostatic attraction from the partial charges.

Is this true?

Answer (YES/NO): YES